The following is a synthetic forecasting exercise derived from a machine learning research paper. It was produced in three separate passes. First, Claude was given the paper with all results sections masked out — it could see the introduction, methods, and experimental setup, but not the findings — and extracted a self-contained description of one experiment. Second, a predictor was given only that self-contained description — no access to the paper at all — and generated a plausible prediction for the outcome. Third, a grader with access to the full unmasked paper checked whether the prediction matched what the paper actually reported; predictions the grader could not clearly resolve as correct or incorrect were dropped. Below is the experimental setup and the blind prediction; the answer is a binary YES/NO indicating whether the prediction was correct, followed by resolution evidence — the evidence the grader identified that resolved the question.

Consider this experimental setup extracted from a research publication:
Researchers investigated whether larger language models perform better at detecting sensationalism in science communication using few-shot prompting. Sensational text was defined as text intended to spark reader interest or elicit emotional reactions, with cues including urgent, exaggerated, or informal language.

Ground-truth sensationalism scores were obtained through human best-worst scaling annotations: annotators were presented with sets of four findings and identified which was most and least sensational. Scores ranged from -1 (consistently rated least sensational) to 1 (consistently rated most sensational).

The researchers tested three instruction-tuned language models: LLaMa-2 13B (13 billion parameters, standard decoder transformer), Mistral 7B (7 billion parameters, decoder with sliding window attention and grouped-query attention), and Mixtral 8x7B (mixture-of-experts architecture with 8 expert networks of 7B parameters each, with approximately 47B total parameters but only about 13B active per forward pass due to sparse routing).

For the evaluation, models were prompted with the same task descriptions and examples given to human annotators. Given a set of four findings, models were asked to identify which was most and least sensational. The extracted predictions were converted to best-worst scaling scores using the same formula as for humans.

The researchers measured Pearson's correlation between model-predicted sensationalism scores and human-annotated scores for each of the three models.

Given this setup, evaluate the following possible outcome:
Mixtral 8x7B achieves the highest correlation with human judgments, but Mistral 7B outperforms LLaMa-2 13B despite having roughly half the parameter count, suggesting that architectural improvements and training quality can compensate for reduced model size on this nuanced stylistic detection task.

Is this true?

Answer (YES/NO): NO